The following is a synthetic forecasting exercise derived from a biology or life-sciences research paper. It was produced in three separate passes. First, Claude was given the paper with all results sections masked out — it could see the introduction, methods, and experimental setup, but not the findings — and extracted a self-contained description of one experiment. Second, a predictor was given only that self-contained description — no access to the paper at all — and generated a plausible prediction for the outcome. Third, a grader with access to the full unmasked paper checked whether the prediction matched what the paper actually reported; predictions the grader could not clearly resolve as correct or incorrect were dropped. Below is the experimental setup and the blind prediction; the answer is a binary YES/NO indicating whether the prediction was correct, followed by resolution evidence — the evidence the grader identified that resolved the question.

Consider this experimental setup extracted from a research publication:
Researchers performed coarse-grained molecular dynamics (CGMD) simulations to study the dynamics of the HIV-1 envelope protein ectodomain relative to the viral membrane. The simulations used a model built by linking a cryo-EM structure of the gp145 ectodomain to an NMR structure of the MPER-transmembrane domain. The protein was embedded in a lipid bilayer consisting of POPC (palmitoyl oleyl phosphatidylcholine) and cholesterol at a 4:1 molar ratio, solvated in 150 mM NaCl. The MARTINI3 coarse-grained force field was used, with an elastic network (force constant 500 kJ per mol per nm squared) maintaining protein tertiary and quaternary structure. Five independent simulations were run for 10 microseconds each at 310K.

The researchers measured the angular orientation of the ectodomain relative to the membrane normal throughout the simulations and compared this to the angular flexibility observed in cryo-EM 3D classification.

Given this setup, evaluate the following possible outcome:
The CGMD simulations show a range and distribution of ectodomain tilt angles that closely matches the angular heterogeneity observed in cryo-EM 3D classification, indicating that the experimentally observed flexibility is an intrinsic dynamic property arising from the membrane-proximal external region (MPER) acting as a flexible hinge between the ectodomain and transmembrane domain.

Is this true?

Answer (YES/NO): NO